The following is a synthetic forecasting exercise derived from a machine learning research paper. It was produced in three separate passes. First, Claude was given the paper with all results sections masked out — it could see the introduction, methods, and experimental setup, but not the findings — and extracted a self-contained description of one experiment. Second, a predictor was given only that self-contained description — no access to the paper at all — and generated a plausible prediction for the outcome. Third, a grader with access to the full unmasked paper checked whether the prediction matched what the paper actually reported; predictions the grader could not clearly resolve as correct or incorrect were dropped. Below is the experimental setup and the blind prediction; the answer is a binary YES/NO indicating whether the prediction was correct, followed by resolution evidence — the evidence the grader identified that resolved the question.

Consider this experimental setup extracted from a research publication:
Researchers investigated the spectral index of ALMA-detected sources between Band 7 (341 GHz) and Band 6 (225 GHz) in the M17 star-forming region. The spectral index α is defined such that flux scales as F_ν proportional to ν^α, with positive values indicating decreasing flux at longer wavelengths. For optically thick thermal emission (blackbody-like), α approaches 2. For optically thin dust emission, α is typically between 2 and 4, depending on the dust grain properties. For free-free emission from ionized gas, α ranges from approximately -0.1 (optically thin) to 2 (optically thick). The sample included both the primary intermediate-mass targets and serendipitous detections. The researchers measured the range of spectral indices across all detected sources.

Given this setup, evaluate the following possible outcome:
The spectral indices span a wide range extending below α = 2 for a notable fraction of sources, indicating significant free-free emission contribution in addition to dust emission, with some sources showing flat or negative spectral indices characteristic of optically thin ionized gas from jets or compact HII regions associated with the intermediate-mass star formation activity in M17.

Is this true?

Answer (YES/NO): NO